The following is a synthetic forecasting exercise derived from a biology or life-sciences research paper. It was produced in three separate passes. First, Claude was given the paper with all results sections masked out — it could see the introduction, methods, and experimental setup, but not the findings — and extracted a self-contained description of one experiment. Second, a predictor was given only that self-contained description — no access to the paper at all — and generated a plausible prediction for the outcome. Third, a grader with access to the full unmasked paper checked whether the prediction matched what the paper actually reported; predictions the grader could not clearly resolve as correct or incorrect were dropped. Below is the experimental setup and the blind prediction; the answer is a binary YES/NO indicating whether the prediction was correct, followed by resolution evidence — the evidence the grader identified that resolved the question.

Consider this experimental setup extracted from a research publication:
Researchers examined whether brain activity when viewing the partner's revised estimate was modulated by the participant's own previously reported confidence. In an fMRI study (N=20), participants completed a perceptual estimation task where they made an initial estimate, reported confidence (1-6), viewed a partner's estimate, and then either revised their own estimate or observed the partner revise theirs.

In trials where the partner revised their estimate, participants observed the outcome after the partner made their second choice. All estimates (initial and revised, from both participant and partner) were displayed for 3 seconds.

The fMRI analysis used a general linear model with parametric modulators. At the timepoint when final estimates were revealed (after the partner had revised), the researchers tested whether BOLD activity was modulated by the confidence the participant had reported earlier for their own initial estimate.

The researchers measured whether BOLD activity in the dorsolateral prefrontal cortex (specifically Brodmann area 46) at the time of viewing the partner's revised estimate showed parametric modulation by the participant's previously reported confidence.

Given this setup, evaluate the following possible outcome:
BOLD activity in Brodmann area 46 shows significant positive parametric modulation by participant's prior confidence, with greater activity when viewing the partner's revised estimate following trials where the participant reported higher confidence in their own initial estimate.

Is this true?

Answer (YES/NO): NO